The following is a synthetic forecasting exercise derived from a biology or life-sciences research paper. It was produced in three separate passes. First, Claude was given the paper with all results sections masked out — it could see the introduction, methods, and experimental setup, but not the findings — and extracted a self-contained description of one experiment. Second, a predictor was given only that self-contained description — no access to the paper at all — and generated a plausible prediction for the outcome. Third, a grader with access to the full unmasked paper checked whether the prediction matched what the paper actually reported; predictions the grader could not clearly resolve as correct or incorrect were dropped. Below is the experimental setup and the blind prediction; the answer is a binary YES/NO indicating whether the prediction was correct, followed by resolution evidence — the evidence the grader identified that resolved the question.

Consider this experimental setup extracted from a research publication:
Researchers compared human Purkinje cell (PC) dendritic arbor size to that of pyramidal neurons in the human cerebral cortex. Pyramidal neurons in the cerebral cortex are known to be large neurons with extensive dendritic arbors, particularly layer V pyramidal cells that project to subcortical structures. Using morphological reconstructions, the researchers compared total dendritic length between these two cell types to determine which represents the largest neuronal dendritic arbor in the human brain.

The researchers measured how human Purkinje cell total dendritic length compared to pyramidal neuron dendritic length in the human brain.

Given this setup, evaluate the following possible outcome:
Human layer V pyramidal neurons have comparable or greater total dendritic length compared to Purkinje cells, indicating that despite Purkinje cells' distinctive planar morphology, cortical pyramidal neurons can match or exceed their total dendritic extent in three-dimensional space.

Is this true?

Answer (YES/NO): NO